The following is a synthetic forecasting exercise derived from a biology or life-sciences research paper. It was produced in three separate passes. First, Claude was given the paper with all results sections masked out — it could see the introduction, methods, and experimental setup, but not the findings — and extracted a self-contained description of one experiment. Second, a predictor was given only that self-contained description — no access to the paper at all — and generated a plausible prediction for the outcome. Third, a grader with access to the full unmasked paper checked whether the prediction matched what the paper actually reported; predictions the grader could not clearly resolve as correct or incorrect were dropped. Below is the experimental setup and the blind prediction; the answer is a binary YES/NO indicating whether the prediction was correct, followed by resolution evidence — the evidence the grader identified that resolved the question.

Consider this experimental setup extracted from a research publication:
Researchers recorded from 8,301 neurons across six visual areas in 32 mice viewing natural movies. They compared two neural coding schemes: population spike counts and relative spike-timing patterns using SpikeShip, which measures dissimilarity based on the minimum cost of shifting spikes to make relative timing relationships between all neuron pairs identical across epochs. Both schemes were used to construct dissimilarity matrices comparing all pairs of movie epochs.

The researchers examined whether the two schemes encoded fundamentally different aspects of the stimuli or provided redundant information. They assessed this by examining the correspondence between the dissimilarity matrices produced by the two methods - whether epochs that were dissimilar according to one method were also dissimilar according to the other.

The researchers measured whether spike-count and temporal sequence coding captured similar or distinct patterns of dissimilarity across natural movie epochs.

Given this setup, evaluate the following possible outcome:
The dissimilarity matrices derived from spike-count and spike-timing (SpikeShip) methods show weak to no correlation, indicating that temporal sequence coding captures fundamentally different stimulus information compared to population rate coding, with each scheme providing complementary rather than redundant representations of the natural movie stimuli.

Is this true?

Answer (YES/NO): YES